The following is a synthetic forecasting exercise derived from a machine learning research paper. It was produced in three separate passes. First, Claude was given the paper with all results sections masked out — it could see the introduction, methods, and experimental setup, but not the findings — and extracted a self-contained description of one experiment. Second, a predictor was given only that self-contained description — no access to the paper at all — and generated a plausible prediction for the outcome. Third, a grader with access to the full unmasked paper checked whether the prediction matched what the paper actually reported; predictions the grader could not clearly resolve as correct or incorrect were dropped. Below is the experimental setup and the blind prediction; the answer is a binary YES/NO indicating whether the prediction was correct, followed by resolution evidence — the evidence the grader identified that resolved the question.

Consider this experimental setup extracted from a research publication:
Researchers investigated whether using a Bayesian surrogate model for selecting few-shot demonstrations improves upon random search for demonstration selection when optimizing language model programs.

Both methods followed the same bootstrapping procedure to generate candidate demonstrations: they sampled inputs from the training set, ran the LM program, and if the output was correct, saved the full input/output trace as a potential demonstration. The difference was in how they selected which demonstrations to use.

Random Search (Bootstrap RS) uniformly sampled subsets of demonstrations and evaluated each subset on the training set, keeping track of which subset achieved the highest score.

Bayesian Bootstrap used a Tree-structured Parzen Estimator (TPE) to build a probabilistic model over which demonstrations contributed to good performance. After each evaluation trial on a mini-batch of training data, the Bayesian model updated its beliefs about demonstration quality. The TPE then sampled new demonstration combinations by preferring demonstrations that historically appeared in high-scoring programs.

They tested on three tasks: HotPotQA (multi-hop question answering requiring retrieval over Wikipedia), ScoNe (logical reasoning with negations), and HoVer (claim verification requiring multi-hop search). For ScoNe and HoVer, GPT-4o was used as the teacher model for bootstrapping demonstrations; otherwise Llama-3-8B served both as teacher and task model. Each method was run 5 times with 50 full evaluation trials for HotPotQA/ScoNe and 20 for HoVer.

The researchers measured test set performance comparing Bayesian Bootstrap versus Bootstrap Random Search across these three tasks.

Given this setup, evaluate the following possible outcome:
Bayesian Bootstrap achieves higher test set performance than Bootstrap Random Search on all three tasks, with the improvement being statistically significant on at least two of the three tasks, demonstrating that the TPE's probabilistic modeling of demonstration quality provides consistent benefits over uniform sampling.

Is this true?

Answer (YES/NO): NO